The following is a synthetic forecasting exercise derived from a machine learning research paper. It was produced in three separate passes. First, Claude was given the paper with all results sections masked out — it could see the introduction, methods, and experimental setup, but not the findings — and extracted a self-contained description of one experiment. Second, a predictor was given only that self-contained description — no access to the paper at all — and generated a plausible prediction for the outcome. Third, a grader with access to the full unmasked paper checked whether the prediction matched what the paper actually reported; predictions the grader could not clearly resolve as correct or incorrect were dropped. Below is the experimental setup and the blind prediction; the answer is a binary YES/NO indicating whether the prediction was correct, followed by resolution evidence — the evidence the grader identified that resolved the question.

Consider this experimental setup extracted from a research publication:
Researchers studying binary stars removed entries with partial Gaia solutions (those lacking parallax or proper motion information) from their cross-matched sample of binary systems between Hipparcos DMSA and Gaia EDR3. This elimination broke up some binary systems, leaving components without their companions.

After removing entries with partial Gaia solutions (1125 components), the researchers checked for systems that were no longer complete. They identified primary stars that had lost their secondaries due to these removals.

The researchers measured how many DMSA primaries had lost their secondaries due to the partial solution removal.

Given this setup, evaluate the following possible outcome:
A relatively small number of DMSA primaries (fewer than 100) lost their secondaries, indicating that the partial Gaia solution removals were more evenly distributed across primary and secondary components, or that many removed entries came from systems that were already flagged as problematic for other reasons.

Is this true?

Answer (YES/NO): NO